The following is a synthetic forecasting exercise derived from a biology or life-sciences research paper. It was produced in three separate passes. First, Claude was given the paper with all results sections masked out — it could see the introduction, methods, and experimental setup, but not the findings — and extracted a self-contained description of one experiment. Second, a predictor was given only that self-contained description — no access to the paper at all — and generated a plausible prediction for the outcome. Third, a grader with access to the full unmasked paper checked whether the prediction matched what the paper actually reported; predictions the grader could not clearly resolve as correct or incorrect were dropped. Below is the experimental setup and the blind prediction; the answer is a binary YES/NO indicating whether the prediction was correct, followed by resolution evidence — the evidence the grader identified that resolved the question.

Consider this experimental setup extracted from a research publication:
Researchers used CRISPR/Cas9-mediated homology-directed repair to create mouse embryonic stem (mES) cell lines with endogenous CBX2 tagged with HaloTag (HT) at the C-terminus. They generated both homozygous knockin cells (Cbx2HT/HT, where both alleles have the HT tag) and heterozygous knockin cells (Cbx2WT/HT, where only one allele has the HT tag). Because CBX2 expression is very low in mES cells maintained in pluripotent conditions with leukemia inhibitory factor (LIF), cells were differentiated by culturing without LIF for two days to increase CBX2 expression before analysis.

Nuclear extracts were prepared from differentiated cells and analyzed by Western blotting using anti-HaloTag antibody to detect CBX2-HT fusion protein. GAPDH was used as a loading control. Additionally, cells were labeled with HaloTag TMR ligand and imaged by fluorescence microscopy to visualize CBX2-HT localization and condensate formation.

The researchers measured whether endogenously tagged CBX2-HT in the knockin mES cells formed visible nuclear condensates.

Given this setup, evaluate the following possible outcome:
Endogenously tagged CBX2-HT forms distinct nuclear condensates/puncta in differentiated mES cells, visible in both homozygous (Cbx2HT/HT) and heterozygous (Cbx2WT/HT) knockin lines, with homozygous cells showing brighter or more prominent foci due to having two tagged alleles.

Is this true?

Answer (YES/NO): NO